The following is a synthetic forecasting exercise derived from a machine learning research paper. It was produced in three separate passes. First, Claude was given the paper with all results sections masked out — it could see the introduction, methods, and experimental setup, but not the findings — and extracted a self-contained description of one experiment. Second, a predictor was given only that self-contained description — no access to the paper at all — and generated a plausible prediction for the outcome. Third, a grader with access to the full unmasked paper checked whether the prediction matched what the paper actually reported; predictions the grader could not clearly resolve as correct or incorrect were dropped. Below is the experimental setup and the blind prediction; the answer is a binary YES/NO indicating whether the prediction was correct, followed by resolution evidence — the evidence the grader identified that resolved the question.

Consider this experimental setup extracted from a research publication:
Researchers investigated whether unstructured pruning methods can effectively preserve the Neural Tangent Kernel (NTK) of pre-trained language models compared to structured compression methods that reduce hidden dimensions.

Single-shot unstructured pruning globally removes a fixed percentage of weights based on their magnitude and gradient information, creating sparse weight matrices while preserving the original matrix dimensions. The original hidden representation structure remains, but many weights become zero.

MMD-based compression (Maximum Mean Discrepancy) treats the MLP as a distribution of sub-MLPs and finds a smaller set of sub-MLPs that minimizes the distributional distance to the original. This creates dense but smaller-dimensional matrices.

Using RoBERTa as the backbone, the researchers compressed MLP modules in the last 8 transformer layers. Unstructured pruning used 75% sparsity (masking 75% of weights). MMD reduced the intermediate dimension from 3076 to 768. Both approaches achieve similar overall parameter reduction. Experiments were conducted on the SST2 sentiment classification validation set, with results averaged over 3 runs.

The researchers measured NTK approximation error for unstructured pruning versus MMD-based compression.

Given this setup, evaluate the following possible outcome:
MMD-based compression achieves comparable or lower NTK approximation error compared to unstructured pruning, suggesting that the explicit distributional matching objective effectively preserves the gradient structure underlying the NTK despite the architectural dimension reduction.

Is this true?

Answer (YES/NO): NO